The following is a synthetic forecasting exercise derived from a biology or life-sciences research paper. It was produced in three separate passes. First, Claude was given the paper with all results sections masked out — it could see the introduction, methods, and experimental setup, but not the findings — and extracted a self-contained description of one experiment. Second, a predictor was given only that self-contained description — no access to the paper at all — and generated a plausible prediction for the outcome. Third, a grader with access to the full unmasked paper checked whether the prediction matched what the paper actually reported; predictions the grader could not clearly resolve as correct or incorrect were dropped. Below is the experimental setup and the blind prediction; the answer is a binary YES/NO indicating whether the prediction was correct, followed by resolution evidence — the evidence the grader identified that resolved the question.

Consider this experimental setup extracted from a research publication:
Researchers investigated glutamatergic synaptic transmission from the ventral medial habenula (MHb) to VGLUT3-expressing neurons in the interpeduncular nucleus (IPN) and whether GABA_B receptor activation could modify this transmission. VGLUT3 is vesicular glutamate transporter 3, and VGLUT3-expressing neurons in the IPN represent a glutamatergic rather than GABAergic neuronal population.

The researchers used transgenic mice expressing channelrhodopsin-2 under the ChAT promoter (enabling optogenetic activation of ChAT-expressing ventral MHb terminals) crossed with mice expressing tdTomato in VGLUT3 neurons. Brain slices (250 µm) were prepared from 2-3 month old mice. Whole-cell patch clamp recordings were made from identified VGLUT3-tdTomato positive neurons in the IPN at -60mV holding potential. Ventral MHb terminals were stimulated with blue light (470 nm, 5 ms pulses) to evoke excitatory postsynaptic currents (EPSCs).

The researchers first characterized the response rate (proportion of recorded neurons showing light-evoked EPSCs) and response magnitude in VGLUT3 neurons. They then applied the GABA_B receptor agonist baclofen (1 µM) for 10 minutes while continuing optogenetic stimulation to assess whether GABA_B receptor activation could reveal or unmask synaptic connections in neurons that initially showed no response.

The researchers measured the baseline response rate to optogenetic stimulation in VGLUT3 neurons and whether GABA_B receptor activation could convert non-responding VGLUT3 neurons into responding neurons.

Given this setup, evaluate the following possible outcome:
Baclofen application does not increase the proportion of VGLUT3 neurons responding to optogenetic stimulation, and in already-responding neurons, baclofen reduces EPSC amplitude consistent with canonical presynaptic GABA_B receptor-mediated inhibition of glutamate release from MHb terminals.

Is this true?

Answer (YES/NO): NO